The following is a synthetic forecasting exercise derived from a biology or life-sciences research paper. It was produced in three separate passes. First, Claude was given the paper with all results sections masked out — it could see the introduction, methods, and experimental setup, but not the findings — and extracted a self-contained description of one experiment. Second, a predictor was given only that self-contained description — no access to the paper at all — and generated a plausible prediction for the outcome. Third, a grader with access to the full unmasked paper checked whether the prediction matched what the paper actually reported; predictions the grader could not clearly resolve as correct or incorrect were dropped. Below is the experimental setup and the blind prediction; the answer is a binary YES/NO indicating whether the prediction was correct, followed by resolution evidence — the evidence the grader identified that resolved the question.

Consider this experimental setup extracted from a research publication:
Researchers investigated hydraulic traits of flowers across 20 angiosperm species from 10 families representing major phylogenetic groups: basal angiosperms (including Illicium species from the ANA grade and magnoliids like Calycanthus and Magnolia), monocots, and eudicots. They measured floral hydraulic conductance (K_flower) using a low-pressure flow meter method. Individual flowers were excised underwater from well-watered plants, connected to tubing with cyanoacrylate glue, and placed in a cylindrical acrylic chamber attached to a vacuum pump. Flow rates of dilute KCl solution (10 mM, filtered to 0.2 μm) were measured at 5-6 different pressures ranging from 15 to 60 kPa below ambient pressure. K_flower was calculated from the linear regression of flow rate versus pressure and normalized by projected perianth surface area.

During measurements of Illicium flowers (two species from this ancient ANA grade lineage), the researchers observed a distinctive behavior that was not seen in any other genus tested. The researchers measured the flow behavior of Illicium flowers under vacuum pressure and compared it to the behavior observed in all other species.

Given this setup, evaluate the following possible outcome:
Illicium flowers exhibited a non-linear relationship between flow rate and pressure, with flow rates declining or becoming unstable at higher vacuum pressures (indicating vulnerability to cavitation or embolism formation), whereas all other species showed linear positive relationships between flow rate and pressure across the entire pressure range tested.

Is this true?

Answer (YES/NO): NO